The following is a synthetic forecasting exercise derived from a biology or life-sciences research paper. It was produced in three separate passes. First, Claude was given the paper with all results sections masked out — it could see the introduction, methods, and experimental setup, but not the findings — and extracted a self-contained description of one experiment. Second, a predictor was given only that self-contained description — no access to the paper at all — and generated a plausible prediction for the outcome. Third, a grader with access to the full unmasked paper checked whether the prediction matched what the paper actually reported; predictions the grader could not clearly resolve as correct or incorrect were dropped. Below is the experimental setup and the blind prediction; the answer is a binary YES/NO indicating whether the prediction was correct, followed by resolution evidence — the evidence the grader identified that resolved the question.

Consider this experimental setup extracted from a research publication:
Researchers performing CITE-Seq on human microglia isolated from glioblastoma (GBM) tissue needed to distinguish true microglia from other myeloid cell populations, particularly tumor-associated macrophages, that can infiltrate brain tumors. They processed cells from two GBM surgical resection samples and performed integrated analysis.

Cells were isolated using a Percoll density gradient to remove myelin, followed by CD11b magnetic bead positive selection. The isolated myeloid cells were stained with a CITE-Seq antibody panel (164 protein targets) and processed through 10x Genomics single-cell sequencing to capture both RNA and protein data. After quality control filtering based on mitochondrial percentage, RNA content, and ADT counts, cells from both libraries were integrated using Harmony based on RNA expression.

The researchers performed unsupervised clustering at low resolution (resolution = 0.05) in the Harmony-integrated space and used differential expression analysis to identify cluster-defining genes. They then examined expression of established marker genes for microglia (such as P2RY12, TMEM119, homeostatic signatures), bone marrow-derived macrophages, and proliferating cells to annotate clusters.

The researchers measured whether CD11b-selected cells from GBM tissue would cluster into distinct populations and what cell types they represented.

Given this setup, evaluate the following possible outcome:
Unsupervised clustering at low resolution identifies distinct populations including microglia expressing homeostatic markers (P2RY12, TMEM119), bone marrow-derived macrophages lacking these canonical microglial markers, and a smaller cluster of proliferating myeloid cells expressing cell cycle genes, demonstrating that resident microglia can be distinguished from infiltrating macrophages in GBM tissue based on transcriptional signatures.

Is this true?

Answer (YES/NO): YES